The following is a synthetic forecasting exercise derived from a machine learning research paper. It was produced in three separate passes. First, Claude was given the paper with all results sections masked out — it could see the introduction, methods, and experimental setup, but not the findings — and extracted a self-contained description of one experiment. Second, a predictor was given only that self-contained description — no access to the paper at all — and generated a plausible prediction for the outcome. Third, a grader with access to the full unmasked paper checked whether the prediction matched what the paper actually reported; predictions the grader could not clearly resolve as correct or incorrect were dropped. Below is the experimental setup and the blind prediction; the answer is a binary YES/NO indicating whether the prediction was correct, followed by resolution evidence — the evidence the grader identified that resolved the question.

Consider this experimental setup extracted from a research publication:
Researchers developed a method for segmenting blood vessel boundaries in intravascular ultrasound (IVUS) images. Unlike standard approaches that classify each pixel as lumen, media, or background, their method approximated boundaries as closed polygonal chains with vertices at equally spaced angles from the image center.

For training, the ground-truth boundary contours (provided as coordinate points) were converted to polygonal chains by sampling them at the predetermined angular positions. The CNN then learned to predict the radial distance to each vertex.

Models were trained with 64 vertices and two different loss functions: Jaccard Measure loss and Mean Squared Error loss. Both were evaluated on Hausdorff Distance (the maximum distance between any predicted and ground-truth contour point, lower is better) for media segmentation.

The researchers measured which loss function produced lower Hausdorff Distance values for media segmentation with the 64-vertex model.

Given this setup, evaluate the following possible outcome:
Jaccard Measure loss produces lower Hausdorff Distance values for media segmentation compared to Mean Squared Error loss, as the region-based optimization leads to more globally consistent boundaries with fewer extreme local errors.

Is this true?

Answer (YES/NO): YES